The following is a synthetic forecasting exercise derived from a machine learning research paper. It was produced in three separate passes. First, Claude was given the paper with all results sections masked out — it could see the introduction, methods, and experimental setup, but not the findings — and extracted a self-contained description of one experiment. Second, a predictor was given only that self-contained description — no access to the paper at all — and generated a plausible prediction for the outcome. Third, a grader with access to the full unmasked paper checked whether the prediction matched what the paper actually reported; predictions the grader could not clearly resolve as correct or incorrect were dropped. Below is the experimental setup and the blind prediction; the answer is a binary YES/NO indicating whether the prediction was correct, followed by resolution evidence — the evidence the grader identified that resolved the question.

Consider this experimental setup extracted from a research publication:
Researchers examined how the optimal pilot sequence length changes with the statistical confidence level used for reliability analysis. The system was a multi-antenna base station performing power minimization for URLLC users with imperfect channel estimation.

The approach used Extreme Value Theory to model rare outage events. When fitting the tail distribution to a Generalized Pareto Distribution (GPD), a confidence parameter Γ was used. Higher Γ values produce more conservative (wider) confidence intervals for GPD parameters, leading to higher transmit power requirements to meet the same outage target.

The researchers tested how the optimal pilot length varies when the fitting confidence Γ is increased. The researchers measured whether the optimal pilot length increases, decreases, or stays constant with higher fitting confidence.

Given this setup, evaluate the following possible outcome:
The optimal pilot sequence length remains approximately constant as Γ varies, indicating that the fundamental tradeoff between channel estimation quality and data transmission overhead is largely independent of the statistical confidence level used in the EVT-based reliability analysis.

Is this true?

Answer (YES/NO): NO